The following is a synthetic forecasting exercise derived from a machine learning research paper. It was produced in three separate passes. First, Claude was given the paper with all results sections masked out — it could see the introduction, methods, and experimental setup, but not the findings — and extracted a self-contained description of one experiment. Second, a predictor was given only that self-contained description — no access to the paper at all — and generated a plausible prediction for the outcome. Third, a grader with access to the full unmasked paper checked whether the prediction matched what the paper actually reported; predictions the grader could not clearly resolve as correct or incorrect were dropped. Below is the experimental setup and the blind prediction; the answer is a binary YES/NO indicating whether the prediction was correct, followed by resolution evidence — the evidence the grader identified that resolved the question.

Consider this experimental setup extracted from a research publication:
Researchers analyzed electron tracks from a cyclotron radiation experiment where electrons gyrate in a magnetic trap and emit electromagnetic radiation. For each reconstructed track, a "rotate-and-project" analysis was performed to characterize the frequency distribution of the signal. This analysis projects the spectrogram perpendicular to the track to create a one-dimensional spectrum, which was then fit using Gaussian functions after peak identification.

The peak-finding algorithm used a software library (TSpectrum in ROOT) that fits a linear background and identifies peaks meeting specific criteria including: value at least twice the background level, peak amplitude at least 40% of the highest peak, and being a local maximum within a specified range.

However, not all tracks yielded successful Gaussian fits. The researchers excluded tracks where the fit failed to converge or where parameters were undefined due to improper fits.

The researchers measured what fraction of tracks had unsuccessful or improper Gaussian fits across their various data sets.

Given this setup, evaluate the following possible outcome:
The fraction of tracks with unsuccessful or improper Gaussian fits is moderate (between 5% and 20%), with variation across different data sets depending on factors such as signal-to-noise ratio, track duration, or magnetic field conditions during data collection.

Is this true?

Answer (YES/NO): YES